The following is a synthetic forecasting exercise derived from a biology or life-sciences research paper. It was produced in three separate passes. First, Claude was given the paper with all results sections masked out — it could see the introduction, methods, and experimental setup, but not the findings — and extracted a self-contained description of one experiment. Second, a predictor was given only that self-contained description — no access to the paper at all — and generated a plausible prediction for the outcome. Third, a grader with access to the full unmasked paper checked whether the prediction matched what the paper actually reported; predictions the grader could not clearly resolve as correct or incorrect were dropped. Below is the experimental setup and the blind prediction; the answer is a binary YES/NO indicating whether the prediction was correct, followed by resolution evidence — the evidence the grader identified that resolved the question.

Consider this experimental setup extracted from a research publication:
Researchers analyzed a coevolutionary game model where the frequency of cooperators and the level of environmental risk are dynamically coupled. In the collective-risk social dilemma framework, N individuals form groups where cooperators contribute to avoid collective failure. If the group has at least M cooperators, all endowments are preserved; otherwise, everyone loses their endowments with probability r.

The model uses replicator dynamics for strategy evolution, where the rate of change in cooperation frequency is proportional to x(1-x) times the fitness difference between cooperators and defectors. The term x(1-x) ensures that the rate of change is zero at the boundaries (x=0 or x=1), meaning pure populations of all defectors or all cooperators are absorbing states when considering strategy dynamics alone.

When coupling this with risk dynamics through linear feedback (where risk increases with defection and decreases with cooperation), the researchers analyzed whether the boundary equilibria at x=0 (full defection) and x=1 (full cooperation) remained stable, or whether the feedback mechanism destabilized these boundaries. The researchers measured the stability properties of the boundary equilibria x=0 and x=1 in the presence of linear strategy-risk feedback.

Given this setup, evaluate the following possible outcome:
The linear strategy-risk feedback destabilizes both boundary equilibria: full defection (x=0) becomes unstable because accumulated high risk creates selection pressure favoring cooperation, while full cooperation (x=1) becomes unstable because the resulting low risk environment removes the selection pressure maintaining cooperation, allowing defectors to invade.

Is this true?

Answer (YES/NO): NO